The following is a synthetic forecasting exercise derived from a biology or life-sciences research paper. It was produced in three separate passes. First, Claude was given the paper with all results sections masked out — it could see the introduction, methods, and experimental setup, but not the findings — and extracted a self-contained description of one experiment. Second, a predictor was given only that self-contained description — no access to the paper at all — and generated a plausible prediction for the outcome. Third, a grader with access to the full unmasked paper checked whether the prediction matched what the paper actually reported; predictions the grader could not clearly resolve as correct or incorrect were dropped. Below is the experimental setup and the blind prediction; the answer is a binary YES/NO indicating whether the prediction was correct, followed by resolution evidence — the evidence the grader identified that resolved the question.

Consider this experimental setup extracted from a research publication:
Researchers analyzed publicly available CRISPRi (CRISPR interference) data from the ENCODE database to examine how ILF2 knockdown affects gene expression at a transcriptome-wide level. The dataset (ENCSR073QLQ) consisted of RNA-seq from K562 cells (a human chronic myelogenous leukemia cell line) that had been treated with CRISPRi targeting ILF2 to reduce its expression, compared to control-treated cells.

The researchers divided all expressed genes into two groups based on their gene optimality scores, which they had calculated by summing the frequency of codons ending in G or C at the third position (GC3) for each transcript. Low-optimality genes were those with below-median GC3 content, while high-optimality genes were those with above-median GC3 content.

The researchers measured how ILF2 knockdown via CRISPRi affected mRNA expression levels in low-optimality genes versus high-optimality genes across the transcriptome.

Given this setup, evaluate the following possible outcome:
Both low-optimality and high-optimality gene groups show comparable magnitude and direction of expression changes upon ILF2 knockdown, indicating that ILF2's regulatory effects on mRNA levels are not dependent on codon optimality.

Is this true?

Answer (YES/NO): NO